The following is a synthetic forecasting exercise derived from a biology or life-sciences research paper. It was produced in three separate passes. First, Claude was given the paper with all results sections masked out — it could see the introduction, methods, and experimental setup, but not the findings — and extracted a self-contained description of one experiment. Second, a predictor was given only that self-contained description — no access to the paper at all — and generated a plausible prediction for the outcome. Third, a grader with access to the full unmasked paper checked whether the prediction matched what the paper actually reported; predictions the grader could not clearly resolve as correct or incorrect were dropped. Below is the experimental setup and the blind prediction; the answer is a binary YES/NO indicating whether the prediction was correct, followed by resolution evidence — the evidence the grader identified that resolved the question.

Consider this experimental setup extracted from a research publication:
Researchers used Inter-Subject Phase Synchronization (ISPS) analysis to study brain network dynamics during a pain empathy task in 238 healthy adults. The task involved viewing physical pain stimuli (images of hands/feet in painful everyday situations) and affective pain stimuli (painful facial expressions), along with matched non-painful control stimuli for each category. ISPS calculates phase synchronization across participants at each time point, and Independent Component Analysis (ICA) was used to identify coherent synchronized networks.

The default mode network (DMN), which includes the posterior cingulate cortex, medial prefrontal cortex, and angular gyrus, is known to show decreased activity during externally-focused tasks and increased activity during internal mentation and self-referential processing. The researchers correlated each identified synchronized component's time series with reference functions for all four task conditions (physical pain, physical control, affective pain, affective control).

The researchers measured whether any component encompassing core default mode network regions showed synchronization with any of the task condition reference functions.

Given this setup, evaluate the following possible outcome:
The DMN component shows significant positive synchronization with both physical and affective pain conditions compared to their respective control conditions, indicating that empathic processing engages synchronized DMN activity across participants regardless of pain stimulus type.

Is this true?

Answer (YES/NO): NO